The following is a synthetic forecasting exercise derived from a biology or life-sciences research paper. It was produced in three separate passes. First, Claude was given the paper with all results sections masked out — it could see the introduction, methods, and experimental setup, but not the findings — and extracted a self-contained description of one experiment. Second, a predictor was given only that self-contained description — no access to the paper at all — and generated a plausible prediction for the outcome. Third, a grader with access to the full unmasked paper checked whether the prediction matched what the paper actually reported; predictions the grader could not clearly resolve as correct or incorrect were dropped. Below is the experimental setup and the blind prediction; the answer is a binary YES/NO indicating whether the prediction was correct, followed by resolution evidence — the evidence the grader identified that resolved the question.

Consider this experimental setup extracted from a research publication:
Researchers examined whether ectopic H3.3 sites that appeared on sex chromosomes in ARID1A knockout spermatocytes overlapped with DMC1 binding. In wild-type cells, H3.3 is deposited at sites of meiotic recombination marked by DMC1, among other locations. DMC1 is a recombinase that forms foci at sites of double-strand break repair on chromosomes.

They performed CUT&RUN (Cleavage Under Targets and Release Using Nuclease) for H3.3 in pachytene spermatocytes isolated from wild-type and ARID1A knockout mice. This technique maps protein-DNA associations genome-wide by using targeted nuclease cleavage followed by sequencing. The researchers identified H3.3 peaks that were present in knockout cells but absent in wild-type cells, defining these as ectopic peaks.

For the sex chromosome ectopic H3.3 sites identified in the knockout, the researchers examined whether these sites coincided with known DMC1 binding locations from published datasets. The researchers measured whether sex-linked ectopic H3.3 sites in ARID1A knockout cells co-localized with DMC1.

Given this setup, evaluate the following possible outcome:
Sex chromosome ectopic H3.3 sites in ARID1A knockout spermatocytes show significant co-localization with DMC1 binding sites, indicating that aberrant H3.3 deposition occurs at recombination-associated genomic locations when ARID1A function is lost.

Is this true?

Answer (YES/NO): NO